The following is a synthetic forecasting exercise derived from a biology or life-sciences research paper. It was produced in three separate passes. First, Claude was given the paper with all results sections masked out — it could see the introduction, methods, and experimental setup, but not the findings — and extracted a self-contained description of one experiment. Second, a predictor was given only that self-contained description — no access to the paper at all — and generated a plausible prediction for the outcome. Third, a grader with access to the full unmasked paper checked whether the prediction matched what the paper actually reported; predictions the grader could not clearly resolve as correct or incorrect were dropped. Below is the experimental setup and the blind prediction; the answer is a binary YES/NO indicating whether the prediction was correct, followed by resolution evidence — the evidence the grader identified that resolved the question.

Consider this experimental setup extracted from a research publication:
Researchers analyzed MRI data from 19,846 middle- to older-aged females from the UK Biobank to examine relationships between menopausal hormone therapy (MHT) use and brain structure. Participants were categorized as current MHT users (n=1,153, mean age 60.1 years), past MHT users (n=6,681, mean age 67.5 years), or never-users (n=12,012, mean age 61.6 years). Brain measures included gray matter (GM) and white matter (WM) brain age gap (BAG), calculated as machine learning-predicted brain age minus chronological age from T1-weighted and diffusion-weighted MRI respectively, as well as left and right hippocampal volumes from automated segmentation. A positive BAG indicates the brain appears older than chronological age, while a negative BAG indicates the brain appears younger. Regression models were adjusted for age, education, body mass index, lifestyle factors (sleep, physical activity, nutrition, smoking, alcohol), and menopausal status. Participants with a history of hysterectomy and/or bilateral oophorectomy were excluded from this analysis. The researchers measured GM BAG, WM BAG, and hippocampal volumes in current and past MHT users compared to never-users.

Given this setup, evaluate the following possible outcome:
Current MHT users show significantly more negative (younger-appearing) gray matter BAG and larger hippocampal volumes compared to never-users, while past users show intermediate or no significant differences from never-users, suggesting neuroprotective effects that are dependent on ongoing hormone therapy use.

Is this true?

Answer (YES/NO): NO